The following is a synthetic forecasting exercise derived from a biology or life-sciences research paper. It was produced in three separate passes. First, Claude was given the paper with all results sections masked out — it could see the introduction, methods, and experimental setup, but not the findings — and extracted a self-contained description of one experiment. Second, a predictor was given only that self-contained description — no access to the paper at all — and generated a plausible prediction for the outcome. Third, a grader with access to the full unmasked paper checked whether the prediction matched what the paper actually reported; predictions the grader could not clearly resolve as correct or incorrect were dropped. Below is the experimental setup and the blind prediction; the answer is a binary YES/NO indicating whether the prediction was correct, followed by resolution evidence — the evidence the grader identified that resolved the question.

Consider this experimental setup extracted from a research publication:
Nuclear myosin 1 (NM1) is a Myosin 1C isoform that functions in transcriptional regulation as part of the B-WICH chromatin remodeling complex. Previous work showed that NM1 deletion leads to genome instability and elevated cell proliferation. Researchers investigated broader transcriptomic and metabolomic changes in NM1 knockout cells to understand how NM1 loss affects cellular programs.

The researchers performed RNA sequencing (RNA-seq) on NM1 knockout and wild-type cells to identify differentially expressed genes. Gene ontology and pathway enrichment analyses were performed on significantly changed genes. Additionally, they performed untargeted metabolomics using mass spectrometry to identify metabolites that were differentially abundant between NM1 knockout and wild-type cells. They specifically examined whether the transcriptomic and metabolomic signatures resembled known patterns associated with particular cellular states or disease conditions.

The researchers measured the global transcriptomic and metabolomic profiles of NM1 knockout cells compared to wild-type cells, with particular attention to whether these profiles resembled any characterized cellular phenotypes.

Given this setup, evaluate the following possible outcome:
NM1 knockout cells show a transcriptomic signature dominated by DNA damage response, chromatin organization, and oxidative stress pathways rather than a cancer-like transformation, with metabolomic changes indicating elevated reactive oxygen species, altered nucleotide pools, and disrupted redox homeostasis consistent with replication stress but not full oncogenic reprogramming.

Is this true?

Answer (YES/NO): NO